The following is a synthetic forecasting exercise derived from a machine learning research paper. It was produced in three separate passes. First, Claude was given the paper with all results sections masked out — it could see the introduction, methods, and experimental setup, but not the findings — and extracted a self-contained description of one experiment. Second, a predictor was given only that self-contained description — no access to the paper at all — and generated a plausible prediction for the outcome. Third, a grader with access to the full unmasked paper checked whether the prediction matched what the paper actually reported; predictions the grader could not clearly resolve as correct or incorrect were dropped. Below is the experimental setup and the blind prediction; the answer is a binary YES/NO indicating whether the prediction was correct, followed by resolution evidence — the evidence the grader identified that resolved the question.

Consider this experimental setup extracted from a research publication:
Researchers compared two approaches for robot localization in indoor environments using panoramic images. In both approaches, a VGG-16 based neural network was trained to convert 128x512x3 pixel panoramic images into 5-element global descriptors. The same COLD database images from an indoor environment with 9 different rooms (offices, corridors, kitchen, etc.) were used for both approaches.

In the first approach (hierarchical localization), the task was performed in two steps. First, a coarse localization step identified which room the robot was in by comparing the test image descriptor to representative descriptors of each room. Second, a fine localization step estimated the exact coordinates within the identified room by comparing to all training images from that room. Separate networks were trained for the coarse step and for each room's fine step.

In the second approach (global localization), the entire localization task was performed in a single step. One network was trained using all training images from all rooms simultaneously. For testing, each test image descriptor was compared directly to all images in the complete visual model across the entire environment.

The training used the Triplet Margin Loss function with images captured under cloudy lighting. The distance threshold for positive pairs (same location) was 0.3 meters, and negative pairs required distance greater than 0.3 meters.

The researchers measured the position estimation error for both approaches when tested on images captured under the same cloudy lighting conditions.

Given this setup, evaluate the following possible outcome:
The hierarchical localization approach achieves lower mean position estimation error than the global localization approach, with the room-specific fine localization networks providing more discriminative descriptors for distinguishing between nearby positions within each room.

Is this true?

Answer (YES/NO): YES